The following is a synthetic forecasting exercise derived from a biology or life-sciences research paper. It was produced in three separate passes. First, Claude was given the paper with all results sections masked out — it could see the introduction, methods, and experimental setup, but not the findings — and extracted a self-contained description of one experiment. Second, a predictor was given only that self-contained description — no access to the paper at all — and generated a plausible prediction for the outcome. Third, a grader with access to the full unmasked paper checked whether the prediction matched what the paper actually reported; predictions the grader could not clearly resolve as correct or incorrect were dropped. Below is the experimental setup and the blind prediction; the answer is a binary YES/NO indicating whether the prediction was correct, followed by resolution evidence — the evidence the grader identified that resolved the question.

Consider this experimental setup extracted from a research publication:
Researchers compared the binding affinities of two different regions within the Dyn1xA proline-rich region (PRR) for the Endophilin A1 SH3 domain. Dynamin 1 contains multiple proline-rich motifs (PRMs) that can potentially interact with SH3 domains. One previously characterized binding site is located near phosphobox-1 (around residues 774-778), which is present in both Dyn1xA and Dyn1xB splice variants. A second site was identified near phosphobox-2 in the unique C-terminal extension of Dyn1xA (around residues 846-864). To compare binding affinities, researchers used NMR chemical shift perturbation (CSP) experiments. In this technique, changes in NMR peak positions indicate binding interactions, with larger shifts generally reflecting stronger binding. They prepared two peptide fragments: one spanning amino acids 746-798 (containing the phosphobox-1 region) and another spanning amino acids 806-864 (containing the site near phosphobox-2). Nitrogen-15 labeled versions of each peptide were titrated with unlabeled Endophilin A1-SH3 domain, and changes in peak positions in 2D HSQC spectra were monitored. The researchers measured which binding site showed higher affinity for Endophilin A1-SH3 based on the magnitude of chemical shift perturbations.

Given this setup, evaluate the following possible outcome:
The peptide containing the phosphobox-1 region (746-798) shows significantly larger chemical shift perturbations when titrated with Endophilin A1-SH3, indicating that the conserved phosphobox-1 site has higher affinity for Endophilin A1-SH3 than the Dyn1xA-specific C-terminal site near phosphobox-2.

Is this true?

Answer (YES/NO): NO